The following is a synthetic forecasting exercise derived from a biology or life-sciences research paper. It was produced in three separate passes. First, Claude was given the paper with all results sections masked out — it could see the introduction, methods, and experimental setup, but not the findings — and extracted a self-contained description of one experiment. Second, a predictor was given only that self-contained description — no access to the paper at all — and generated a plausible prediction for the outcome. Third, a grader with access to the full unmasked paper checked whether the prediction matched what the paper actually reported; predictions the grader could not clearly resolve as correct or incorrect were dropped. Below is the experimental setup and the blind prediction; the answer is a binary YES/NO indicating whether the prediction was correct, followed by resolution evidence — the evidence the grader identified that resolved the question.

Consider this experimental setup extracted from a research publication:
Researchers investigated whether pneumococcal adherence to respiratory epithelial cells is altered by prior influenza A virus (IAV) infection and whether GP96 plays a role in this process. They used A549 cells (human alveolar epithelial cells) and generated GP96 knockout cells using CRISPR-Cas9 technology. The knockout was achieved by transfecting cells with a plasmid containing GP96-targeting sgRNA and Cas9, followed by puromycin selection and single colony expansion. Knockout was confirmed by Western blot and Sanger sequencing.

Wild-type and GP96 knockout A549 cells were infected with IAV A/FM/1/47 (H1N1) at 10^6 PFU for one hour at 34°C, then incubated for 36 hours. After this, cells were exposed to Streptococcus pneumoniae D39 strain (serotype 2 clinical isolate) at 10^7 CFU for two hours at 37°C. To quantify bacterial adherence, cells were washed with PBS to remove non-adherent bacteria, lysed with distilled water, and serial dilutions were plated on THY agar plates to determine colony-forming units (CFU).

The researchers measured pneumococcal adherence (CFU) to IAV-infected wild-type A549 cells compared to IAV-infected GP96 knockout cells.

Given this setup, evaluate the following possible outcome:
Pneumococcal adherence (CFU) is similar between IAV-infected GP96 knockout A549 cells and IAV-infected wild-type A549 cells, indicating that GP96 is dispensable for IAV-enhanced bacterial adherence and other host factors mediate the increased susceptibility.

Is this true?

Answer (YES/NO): NO